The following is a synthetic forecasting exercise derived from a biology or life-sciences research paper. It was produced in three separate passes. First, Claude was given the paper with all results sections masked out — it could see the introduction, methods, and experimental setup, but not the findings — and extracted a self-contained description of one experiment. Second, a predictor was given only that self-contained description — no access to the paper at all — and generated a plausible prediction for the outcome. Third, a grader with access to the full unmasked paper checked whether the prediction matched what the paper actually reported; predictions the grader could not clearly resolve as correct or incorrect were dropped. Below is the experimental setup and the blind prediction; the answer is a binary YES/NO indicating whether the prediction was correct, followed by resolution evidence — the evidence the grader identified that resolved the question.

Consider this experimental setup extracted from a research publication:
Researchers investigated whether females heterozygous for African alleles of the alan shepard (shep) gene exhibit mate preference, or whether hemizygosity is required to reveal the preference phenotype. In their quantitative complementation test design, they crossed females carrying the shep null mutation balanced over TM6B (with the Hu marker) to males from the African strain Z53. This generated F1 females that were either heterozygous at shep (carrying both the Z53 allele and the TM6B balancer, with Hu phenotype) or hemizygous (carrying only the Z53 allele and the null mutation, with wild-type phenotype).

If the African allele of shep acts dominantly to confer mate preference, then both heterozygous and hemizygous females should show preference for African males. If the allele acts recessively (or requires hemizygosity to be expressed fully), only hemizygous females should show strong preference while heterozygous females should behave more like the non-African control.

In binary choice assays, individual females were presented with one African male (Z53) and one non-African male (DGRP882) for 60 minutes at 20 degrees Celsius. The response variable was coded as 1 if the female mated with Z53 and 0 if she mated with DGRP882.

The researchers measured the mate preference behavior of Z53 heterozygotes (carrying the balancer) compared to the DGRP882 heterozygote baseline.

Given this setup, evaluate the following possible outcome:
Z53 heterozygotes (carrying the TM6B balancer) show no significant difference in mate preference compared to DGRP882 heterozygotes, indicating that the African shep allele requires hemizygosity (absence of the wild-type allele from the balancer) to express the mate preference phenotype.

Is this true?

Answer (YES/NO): YES